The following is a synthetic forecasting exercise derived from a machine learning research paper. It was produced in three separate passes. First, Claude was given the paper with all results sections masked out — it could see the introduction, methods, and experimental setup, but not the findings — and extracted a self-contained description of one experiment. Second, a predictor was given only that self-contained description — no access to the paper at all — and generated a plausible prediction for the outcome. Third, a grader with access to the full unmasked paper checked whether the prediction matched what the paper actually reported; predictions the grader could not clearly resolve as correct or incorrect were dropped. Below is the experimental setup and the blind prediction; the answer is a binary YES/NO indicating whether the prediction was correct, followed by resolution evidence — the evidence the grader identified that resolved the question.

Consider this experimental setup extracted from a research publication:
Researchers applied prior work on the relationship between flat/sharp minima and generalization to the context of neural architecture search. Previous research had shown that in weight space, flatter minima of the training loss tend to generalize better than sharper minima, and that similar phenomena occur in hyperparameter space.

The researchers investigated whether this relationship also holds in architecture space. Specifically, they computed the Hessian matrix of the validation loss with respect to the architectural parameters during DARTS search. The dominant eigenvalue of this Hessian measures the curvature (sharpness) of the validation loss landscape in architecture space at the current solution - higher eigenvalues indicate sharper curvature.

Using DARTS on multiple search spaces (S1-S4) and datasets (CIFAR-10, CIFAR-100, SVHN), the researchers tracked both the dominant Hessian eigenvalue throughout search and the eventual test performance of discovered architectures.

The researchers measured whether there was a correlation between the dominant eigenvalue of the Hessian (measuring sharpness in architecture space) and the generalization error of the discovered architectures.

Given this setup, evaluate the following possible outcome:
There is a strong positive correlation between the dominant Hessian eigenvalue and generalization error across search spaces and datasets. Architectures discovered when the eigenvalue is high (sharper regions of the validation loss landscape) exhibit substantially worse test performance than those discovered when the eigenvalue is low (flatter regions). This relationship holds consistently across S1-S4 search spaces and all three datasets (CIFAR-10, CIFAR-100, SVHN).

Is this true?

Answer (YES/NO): YES